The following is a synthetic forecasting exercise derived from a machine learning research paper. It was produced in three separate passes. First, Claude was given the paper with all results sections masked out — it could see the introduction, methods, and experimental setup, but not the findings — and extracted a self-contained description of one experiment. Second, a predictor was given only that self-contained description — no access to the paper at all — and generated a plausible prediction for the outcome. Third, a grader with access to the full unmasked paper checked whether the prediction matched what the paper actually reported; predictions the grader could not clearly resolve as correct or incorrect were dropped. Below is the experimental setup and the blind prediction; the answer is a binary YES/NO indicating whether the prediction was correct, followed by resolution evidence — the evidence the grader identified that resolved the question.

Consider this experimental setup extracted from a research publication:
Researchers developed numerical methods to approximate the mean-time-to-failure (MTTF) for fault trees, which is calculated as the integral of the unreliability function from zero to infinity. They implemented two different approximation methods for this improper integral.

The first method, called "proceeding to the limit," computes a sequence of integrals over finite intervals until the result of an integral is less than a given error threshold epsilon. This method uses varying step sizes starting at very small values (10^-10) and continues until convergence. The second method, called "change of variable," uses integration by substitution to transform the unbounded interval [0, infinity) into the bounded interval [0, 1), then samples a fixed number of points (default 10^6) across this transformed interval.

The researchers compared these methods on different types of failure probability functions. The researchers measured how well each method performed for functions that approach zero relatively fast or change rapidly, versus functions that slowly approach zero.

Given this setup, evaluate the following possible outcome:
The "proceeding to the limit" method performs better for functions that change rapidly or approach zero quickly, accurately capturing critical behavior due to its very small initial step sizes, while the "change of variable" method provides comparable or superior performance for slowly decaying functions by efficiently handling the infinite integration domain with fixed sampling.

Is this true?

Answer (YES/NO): YES